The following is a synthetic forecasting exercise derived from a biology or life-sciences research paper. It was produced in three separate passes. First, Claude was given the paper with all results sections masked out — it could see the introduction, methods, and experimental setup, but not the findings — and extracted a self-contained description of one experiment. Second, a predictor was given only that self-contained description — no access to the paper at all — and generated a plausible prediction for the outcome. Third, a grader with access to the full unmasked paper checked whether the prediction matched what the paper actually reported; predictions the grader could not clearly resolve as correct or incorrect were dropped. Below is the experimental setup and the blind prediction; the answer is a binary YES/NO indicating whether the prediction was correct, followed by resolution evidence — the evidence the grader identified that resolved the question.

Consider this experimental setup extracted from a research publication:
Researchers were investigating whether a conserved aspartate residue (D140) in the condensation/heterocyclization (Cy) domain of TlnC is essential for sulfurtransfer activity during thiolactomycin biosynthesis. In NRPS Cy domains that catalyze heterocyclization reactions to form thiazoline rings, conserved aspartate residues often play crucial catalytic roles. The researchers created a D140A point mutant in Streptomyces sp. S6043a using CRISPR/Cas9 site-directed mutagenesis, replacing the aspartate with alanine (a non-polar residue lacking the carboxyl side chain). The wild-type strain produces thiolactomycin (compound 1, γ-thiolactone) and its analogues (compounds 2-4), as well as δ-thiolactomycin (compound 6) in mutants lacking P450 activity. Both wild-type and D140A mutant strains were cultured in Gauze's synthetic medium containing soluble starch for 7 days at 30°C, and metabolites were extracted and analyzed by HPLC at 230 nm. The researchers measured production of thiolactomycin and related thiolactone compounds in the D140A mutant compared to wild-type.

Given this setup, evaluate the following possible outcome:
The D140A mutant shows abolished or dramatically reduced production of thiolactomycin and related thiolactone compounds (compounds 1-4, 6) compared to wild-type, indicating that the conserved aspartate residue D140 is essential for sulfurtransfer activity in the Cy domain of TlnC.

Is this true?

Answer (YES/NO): YES